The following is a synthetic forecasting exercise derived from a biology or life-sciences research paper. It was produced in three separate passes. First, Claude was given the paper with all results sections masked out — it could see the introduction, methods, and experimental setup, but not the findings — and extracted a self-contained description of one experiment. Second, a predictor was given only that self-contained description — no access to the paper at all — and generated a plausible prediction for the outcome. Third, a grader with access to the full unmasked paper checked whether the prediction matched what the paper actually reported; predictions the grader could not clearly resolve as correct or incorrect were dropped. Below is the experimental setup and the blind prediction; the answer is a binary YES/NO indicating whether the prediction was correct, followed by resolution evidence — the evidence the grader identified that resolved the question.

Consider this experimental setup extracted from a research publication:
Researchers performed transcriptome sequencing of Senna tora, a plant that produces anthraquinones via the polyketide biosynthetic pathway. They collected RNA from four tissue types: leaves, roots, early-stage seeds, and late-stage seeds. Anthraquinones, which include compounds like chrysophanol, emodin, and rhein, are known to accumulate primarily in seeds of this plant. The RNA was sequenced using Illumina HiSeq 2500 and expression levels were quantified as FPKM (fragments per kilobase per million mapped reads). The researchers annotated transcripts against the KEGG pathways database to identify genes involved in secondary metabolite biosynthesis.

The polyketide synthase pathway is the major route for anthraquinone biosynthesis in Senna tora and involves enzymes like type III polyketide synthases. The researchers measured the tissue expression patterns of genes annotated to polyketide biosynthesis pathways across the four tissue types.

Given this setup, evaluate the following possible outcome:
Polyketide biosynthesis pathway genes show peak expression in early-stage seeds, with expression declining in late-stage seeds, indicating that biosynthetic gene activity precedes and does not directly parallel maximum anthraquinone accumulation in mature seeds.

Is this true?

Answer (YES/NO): YES